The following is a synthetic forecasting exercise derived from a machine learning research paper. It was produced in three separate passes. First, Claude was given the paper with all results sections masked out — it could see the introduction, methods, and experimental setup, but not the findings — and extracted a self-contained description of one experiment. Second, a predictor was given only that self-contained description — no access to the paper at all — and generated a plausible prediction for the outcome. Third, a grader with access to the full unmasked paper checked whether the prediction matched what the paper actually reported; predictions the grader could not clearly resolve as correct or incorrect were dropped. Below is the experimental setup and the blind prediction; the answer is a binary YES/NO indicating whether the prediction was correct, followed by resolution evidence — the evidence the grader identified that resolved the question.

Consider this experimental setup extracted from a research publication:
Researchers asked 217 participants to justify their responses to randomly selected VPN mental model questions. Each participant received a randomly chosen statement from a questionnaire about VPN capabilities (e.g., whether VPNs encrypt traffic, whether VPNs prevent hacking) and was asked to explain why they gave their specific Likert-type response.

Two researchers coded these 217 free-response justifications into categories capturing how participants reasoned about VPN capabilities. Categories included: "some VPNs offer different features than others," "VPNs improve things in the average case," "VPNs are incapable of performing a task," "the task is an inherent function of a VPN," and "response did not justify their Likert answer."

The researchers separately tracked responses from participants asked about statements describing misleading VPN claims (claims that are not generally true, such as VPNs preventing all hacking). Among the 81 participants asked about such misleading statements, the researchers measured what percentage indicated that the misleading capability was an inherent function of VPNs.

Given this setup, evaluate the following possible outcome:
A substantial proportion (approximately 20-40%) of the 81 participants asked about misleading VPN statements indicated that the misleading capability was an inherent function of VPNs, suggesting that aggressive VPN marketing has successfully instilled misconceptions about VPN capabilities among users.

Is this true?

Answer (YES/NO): NO